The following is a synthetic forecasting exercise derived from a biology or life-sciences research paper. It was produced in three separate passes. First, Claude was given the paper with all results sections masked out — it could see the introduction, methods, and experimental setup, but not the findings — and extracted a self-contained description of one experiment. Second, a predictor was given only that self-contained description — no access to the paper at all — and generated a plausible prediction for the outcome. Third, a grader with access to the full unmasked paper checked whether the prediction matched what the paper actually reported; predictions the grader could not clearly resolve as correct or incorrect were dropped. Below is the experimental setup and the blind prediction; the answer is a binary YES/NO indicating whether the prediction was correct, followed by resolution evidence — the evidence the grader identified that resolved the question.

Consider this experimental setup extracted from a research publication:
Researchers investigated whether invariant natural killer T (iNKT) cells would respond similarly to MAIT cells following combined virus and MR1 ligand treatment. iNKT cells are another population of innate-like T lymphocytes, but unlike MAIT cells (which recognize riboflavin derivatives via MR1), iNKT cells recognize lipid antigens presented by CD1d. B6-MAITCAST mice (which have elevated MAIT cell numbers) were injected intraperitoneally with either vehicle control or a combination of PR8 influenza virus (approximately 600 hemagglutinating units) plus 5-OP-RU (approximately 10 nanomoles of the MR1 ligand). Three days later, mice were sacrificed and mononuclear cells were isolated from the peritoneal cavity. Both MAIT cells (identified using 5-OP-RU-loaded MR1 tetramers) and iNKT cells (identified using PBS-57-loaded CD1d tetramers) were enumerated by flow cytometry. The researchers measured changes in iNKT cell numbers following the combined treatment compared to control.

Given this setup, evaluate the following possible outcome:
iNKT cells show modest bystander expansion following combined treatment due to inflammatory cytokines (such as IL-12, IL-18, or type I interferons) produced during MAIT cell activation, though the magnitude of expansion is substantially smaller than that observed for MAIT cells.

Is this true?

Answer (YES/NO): NO